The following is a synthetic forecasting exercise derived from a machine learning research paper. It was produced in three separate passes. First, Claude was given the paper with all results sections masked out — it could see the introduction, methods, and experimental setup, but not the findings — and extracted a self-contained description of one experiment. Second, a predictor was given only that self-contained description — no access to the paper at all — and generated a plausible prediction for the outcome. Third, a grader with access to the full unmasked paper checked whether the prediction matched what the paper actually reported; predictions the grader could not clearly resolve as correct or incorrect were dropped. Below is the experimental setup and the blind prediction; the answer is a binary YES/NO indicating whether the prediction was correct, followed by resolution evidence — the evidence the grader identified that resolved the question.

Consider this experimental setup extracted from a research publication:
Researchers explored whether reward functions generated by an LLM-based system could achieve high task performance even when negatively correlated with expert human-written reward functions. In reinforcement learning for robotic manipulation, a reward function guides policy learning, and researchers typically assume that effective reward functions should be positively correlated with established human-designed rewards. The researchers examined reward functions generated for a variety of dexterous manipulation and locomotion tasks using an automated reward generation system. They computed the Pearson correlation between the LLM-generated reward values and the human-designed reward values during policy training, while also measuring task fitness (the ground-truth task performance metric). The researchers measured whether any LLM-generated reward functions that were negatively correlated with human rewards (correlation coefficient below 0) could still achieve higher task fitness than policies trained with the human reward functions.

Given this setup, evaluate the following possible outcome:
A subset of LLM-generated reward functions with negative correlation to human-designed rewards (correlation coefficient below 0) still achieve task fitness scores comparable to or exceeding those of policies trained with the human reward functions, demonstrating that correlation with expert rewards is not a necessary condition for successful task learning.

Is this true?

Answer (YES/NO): YES